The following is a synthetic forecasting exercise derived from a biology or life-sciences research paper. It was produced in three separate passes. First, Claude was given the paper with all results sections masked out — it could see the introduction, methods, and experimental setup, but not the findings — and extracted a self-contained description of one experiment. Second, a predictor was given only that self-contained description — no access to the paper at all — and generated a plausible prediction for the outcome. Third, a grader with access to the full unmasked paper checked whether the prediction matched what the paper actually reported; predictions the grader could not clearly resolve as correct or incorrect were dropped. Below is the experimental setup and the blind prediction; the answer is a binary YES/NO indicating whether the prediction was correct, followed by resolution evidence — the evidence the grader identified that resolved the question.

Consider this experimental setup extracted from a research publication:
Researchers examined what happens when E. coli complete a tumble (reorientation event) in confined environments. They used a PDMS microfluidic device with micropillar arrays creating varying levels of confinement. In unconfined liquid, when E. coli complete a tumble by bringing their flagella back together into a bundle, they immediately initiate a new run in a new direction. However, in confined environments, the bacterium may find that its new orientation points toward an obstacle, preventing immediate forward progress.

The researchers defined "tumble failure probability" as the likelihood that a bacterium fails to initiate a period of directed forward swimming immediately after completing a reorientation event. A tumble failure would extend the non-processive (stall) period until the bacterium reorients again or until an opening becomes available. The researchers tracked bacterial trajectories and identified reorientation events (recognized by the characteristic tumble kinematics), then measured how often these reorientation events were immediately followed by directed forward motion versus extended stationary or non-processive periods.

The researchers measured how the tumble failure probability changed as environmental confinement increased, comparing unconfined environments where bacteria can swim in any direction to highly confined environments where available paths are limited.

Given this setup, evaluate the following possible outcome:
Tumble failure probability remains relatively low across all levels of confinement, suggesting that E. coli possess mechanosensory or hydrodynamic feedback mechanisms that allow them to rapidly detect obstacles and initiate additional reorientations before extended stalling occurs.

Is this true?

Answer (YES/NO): NO